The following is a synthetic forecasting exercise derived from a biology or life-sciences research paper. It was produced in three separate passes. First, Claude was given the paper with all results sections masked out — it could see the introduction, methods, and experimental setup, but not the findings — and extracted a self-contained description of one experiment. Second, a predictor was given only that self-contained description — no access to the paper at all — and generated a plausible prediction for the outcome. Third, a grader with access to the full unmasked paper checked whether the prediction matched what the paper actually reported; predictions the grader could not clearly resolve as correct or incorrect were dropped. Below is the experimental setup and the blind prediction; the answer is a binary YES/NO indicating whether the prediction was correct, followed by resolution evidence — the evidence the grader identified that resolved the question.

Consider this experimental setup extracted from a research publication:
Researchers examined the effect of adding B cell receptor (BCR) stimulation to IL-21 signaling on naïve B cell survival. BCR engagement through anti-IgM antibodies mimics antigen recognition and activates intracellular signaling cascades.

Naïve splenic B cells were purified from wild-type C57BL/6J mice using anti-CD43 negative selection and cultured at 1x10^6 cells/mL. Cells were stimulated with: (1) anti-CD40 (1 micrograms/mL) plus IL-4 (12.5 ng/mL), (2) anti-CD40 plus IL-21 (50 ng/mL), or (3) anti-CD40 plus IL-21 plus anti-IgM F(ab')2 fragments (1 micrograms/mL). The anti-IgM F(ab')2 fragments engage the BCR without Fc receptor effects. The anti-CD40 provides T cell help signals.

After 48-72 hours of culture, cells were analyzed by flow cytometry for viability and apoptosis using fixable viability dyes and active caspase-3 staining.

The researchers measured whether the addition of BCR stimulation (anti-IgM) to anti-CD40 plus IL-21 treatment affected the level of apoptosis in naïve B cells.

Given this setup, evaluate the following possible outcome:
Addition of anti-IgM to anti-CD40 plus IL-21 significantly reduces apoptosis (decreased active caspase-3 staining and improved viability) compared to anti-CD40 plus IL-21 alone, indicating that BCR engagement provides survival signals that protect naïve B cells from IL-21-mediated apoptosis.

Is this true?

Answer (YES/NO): YES